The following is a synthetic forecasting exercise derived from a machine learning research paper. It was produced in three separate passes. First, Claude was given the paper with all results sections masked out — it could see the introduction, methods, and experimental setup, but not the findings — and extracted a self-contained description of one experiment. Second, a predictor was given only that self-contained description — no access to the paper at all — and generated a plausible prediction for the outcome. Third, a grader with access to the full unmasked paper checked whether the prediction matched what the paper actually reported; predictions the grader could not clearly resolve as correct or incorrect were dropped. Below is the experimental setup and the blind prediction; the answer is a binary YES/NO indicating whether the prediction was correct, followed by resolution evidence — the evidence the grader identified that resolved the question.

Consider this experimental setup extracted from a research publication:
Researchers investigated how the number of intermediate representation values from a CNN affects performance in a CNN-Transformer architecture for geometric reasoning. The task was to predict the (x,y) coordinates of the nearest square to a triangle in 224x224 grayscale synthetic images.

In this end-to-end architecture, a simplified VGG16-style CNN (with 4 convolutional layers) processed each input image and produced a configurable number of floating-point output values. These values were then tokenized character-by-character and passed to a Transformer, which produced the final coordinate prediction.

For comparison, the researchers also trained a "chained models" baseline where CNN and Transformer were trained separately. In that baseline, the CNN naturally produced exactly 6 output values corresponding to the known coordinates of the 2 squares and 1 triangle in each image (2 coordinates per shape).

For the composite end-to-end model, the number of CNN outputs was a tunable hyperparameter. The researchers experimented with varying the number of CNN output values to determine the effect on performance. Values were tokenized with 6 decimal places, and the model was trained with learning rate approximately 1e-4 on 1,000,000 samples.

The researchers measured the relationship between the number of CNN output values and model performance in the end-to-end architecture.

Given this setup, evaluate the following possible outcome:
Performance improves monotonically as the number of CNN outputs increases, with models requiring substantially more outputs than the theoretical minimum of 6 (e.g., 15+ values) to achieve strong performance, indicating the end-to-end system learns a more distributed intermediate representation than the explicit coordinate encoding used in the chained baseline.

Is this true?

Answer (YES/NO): YES